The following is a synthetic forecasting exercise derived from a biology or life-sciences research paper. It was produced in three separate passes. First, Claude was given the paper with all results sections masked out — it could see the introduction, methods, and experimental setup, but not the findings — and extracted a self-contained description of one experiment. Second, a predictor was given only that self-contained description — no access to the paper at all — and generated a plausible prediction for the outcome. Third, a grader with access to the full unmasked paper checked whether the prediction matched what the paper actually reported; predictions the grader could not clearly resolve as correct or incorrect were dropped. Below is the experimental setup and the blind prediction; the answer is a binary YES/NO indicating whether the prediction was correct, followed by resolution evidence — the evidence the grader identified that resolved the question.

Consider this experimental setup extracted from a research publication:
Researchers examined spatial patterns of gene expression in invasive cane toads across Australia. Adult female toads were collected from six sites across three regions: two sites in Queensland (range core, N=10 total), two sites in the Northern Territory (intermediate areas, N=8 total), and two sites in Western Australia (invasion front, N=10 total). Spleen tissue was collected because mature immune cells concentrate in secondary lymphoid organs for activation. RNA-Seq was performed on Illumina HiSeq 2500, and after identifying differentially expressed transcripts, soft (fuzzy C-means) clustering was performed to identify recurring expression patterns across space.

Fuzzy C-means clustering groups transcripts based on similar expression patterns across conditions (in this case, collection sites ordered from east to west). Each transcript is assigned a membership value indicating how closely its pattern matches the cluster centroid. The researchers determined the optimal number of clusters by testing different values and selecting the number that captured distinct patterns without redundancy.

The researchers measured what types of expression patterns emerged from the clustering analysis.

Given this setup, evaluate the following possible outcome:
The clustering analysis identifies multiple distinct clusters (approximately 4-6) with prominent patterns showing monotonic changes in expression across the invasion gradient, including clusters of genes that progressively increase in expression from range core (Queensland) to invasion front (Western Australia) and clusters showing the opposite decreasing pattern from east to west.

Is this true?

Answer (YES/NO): NO